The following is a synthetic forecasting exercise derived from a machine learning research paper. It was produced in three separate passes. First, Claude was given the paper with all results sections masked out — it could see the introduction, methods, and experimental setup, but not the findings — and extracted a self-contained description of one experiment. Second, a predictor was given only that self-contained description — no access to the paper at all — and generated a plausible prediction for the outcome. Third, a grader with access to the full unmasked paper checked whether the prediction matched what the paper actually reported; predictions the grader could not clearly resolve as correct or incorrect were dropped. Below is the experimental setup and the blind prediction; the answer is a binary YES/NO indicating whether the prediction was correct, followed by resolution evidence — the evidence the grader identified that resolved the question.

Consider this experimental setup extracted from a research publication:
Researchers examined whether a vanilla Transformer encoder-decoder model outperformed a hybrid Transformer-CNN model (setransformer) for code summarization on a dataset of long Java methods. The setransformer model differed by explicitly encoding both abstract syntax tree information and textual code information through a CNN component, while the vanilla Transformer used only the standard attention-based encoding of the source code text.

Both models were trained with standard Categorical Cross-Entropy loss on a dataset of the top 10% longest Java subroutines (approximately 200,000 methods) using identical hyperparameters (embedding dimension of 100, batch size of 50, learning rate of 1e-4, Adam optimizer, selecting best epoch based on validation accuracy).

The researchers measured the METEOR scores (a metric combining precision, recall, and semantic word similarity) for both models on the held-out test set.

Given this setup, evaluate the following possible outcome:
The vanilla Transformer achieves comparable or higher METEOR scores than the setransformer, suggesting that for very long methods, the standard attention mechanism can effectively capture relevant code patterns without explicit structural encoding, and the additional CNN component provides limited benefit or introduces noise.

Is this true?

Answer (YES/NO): YES